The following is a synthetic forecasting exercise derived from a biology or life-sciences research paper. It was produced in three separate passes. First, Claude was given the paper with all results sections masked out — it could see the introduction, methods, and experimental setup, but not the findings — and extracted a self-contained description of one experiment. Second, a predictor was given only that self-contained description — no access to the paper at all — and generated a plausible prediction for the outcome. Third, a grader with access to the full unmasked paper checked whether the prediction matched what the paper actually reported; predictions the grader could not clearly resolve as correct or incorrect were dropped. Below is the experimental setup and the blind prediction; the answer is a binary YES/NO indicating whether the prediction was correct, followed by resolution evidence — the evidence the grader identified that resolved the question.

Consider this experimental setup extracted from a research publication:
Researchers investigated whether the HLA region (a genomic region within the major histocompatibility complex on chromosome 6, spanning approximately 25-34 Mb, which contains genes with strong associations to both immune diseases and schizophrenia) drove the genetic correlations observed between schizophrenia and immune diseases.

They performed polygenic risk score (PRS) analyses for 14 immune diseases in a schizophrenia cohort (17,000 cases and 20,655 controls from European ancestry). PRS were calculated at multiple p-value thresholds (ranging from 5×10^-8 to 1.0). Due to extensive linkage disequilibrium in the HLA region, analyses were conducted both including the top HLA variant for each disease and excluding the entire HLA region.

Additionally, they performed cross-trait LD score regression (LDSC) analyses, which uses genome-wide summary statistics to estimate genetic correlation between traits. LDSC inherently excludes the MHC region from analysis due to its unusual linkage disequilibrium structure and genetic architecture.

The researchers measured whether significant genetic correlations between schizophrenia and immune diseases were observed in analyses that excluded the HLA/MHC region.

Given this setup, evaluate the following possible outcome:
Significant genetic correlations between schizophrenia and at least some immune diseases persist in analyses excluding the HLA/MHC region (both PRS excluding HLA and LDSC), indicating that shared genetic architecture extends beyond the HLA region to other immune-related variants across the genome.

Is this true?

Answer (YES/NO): YES